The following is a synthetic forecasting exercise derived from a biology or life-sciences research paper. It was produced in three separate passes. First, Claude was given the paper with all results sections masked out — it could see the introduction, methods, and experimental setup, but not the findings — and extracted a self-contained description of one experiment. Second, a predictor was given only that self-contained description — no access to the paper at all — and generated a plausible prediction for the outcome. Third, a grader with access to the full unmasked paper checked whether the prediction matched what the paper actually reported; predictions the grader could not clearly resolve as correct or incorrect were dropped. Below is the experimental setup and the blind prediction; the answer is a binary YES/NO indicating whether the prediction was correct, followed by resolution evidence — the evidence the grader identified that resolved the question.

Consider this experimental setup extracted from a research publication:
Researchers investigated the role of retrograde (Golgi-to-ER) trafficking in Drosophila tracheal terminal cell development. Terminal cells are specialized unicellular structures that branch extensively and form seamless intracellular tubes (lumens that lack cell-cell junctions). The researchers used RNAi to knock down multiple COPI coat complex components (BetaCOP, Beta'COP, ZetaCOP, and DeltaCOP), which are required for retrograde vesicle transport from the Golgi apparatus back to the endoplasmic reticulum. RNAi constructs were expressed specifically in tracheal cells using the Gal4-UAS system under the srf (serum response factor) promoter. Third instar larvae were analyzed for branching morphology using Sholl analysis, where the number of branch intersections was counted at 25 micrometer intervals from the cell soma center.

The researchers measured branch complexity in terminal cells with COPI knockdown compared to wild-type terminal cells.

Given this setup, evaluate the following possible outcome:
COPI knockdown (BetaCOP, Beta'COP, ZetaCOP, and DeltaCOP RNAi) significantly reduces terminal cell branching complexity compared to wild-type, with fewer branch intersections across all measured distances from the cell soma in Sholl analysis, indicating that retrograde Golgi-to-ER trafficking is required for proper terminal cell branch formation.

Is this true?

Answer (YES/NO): YES